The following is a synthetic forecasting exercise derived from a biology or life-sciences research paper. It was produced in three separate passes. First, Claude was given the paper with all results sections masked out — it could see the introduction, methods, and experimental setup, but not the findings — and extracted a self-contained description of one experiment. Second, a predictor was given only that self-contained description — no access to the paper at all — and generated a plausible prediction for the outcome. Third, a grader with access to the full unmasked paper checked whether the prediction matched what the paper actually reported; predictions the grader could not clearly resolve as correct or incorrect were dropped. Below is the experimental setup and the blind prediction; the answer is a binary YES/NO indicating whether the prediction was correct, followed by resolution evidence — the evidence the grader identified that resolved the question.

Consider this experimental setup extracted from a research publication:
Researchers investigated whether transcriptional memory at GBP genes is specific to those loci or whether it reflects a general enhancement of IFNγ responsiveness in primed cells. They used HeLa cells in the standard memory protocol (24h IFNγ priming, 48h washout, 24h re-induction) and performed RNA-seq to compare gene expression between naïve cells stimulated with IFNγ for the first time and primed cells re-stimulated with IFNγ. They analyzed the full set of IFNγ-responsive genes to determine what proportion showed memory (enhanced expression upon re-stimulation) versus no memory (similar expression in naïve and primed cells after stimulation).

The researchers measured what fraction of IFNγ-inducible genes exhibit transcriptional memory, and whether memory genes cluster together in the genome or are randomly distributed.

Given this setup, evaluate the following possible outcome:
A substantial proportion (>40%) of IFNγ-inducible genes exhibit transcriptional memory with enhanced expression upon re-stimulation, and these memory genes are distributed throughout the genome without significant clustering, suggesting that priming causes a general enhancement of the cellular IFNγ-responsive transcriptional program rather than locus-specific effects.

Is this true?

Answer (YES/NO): NO